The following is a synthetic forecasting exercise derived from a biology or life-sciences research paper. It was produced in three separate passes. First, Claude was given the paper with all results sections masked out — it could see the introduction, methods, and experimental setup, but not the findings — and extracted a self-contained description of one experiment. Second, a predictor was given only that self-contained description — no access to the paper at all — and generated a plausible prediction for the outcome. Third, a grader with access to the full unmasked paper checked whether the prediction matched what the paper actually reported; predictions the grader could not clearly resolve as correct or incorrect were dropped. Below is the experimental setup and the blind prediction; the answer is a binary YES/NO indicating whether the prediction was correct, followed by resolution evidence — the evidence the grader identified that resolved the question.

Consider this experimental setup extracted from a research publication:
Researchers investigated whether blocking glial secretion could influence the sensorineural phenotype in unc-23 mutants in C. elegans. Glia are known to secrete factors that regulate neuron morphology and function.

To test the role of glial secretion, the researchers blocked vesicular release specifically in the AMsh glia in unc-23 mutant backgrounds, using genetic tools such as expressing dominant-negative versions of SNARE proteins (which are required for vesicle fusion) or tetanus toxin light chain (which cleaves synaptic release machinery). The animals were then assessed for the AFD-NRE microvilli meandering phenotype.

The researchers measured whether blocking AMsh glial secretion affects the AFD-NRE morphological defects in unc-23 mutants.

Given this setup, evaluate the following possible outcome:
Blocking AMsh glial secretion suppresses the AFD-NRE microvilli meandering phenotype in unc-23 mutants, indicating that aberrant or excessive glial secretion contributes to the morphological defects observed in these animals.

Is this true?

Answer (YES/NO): YES